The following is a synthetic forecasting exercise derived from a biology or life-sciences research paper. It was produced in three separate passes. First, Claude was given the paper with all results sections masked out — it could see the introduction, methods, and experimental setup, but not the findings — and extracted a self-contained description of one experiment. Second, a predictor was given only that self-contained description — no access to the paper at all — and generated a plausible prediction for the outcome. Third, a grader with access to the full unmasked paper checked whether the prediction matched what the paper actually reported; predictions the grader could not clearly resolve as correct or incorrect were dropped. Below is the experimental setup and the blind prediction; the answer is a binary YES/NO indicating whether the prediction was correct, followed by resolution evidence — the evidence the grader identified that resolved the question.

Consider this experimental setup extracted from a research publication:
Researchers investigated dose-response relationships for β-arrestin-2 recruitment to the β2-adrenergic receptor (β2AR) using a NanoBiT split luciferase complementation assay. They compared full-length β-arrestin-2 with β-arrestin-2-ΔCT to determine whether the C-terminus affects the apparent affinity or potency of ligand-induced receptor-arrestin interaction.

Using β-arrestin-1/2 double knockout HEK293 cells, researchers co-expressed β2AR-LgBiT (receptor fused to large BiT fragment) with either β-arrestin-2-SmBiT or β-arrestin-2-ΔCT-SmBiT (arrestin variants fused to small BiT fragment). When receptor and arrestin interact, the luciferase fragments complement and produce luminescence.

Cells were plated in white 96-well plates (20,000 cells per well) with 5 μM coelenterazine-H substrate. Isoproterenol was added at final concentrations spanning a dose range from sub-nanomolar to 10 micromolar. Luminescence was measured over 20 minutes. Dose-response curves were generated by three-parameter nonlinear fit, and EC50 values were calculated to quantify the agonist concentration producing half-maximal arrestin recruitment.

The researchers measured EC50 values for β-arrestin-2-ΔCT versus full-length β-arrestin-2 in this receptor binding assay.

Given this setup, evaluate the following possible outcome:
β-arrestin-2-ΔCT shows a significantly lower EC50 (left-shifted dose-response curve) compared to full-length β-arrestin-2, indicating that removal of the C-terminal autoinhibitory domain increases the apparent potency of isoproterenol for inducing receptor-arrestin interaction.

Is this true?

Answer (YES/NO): NO